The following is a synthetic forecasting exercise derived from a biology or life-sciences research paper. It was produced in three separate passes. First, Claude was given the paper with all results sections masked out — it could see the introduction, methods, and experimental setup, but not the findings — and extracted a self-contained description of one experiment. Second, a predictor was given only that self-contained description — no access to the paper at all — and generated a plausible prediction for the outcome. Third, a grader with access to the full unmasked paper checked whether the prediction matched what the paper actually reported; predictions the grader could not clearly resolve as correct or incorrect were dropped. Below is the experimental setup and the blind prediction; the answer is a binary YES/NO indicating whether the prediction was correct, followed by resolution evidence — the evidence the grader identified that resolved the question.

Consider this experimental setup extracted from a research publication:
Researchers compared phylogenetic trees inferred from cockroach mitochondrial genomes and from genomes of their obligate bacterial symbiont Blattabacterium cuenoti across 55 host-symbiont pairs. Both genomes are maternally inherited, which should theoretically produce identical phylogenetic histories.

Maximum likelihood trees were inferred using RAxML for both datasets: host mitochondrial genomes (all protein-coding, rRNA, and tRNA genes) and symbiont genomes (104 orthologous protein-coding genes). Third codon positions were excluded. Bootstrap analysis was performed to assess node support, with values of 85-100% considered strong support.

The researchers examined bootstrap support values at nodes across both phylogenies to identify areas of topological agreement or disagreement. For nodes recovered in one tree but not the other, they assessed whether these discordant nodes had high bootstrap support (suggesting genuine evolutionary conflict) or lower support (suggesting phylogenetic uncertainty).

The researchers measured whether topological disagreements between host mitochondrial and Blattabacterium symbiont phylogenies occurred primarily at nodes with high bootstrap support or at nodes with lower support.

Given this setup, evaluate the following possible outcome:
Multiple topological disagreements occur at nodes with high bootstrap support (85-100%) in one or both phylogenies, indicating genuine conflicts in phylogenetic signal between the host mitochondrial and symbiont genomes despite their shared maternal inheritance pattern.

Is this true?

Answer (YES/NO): NO